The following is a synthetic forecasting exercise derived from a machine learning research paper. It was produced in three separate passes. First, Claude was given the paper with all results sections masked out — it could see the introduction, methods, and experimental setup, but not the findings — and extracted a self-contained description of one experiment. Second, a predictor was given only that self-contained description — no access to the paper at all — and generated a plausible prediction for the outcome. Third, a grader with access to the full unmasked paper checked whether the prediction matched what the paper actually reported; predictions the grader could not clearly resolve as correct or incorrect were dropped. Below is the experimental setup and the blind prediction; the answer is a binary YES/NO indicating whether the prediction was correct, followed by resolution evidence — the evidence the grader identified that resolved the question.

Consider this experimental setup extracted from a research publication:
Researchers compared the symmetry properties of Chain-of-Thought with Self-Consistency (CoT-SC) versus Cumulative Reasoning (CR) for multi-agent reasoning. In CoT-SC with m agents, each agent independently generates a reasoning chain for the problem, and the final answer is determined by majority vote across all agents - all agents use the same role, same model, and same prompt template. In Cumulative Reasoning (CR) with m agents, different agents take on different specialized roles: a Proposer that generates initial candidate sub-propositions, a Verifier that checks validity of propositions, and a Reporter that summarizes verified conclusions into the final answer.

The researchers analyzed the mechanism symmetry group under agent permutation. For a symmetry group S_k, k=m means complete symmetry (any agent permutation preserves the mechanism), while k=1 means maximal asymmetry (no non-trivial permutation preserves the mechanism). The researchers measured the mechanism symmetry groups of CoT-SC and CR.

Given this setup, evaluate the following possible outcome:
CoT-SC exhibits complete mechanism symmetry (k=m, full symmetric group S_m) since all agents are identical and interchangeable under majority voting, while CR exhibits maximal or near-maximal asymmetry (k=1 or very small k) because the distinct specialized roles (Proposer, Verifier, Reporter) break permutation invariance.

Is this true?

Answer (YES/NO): NO